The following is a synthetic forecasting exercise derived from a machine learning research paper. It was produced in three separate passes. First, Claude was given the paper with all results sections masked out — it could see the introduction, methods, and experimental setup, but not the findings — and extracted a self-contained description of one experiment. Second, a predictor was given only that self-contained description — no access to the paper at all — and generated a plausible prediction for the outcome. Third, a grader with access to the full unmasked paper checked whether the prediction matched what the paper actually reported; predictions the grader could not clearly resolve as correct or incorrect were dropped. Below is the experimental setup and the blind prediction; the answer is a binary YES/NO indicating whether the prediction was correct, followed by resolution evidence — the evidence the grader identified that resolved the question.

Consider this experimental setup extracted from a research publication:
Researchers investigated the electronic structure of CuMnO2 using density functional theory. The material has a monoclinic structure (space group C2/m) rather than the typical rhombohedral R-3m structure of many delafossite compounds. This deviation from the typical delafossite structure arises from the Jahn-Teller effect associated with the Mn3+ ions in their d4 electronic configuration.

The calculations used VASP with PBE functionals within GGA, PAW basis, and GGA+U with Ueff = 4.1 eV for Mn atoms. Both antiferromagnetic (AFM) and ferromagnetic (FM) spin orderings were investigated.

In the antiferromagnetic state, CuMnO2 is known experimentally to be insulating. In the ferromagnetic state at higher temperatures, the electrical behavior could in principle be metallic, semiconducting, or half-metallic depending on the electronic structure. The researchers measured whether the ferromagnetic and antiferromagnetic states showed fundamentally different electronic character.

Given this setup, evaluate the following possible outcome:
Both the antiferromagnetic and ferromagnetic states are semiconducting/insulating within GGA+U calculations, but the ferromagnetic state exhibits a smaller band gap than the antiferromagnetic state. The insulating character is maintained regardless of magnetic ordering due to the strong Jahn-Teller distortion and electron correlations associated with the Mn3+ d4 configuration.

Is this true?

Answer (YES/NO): NO